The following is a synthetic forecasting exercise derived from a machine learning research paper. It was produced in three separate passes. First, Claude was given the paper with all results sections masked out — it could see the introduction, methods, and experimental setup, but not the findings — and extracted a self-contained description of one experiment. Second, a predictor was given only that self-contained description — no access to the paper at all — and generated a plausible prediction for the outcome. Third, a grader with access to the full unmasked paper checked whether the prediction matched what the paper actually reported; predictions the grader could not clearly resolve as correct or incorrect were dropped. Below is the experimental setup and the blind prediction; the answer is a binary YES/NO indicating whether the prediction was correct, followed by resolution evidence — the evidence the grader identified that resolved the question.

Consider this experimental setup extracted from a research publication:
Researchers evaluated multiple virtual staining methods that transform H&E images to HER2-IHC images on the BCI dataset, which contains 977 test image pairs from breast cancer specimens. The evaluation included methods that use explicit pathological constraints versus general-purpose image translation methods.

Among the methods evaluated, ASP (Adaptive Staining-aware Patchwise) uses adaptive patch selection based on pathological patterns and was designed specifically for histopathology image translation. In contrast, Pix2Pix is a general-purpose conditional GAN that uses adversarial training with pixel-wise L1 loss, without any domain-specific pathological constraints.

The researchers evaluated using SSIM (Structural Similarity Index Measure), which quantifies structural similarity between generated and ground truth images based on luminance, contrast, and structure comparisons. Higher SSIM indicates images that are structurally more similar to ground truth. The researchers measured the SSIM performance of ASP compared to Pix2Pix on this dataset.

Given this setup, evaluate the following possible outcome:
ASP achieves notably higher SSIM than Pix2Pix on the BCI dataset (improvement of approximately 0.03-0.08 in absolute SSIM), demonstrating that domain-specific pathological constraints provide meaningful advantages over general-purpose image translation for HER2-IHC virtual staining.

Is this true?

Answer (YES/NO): YES